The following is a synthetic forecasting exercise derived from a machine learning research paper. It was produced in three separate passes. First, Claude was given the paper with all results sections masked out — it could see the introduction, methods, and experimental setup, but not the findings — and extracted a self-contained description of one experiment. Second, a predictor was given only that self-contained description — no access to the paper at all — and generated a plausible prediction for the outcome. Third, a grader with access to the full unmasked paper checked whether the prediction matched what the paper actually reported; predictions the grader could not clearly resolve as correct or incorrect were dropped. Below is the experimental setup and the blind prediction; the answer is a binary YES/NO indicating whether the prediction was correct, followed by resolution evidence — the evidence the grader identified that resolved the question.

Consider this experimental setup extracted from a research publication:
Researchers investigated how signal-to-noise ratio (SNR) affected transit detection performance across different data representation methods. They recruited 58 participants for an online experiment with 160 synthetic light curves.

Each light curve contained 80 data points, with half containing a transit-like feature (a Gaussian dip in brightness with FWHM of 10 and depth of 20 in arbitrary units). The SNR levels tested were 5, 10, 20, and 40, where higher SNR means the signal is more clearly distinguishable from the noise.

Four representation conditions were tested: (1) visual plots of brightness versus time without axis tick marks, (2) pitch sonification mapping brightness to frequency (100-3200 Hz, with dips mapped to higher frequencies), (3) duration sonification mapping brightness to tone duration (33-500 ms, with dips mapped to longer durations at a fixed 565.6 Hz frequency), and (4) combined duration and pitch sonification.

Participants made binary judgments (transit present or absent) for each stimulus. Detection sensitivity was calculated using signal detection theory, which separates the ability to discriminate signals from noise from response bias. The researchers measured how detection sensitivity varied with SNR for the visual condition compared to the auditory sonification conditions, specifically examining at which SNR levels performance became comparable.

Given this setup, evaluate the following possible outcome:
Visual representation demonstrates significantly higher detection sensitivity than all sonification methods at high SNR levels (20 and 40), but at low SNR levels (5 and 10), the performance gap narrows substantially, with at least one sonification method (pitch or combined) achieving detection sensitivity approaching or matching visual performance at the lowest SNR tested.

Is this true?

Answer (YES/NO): NO